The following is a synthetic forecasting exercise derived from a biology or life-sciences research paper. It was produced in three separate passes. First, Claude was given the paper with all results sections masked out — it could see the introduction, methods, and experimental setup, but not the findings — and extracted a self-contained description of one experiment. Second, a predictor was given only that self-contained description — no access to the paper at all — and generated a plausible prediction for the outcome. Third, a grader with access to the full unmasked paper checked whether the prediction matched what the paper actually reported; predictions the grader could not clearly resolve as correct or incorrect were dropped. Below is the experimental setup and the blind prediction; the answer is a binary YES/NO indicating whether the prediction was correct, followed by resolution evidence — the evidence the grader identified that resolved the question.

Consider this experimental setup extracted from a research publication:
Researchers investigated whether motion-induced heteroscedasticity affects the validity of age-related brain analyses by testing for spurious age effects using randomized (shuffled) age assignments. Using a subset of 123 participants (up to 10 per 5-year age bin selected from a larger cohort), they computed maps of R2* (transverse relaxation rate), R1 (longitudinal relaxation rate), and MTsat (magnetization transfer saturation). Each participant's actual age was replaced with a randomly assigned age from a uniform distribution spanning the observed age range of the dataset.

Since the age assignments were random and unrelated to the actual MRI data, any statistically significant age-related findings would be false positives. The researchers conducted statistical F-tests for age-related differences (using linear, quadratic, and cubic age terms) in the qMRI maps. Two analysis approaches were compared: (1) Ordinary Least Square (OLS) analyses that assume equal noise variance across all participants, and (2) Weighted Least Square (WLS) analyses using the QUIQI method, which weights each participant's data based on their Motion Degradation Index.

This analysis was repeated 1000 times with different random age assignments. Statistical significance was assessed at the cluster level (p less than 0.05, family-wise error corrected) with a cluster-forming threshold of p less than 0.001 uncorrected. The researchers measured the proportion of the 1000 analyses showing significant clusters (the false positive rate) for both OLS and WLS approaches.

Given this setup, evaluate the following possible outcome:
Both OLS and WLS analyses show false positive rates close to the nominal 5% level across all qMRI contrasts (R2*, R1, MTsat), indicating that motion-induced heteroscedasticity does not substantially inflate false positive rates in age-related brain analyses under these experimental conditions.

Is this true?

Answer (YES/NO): YES